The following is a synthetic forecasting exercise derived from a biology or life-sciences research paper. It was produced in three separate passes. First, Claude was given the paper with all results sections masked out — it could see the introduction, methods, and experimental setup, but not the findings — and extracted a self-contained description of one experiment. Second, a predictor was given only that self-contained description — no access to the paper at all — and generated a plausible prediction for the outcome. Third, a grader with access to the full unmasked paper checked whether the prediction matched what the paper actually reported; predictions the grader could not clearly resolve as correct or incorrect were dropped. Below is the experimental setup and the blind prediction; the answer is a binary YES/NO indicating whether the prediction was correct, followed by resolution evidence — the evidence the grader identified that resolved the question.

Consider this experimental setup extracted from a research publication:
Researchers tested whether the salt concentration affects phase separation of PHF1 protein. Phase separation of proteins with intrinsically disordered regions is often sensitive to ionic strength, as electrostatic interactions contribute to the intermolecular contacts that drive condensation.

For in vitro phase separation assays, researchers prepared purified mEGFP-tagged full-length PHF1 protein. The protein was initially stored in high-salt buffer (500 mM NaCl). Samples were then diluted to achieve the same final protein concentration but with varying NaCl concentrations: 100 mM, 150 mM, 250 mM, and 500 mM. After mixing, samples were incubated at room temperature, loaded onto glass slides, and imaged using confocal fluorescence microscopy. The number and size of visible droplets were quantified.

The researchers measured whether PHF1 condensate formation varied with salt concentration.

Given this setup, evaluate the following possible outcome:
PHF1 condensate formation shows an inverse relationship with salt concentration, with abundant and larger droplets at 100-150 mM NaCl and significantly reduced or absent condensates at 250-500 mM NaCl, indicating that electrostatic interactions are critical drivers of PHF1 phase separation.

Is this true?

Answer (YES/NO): YES